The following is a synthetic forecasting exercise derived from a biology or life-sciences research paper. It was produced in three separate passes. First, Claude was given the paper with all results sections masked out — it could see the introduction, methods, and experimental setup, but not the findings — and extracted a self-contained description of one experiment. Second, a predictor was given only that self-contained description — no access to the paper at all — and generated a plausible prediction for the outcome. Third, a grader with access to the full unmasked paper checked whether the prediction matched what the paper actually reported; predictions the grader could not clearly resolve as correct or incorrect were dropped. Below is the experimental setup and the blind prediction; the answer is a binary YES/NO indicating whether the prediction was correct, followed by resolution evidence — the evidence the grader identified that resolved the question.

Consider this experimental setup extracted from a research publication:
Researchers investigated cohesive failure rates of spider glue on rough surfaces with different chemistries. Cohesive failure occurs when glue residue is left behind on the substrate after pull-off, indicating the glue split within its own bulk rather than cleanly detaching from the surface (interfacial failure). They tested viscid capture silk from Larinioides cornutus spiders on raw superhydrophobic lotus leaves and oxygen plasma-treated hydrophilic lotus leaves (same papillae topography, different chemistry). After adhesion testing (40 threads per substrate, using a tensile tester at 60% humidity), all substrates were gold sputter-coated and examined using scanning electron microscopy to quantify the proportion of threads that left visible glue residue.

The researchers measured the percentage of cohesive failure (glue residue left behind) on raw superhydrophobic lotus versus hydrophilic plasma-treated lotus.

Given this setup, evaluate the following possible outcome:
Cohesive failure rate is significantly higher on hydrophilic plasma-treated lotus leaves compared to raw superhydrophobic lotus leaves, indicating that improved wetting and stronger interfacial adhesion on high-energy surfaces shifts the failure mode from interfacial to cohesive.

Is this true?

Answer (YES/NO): NO